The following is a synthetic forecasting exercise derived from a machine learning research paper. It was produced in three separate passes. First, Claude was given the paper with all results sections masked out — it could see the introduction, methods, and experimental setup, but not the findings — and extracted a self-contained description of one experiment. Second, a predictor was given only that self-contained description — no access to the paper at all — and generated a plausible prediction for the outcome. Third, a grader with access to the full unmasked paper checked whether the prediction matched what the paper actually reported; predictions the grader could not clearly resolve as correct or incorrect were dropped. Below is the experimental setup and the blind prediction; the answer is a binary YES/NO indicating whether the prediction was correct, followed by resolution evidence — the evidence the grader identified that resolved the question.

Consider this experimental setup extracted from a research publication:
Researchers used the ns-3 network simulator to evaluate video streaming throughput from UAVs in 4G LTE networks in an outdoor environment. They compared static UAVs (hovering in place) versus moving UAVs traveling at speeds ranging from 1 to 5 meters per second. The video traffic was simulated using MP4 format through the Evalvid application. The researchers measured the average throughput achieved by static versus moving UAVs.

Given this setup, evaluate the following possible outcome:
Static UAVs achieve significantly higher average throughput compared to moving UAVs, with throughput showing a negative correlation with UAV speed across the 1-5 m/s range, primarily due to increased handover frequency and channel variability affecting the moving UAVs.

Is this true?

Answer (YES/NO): NO